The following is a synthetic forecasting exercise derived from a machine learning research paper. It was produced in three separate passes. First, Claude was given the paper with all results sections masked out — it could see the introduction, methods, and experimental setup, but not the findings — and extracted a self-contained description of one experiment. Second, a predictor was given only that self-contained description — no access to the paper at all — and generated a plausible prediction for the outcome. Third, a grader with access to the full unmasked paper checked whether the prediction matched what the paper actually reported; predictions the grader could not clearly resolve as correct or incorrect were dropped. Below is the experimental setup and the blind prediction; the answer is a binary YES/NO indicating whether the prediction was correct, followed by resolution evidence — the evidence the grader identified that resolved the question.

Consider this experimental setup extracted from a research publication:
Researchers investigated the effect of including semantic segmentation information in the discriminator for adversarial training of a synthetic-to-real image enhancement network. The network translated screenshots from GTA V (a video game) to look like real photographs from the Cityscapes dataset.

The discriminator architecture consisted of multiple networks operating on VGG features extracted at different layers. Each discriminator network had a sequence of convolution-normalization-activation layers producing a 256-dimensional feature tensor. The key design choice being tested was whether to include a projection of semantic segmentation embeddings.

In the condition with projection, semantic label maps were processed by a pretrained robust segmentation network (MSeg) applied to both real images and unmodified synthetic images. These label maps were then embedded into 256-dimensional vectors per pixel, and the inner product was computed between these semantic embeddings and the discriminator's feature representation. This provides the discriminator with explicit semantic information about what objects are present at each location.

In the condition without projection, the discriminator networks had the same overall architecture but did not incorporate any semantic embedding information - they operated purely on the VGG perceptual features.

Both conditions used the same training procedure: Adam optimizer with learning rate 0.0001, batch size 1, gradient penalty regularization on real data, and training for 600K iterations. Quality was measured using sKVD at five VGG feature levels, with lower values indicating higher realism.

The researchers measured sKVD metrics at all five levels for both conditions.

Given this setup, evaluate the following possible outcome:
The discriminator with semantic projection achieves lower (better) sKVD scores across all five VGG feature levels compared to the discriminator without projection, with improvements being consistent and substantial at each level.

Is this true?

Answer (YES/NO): NO